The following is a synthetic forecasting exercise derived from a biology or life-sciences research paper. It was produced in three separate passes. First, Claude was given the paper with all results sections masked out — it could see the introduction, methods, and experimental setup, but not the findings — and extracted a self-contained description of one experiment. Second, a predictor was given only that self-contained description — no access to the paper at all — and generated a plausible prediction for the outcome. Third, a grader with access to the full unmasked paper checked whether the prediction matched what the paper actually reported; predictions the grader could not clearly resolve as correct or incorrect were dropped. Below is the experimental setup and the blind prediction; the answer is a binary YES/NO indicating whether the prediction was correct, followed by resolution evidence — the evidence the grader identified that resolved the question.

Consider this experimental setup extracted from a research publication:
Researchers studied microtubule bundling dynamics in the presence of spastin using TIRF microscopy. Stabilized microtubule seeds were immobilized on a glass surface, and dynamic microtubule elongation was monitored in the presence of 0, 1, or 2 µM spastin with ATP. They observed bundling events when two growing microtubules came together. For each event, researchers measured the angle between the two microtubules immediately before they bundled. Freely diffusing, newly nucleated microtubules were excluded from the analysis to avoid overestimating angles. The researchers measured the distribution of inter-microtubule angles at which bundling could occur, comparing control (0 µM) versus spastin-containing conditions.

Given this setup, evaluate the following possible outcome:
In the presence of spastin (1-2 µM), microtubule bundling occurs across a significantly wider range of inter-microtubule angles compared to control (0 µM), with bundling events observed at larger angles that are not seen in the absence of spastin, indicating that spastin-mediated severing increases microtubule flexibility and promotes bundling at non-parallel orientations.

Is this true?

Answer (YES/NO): NO